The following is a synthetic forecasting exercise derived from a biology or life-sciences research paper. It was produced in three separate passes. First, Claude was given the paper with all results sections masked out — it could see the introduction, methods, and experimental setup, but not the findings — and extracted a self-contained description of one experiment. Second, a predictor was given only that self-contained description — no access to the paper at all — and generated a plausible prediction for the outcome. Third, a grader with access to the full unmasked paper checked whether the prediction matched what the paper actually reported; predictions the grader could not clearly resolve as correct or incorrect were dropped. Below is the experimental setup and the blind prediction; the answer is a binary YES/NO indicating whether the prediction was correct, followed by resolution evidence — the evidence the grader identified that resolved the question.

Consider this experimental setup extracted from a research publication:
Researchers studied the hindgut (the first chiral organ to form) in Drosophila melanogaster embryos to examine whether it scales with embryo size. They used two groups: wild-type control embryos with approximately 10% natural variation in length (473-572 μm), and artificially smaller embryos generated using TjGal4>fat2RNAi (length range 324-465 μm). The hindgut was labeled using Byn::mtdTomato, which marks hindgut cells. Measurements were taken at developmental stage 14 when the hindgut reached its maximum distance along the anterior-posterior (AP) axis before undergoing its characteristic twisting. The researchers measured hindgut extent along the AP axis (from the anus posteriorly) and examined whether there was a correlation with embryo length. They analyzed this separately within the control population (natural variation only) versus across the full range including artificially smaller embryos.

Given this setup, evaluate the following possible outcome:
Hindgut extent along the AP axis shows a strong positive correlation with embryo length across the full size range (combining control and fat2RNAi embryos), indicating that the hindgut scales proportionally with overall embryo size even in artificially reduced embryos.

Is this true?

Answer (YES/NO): NO